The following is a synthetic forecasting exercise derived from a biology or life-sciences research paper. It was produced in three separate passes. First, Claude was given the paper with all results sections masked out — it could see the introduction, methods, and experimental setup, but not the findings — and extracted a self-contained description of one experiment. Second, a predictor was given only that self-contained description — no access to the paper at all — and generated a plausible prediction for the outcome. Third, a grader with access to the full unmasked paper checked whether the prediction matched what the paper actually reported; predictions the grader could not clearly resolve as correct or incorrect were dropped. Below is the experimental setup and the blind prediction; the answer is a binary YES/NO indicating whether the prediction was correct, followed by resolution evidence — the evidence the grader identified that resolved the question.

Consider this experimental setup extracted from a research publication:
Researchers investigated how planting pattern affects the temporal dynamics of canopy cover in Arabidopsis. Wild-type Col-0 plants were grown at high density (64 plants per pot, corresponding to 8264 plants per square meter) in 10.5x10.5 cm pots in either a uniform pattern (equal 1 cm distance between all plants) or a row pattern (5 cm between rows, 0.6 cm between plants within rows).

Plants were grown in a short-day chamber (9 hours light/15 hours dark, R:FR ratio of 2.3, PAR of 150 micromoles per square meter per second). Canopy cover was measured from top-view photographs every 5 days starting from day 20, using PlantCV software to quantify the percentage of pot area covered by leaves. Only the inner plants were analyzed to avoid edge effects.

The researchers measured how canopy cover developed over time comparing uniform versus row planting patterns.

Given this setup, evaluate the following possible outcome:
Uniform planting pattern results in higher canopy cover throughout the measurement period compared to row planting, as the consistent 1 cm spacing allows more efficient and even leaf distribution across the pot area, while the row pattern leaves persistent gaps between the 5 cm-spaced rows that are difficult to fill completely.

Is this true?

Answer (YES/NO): YES